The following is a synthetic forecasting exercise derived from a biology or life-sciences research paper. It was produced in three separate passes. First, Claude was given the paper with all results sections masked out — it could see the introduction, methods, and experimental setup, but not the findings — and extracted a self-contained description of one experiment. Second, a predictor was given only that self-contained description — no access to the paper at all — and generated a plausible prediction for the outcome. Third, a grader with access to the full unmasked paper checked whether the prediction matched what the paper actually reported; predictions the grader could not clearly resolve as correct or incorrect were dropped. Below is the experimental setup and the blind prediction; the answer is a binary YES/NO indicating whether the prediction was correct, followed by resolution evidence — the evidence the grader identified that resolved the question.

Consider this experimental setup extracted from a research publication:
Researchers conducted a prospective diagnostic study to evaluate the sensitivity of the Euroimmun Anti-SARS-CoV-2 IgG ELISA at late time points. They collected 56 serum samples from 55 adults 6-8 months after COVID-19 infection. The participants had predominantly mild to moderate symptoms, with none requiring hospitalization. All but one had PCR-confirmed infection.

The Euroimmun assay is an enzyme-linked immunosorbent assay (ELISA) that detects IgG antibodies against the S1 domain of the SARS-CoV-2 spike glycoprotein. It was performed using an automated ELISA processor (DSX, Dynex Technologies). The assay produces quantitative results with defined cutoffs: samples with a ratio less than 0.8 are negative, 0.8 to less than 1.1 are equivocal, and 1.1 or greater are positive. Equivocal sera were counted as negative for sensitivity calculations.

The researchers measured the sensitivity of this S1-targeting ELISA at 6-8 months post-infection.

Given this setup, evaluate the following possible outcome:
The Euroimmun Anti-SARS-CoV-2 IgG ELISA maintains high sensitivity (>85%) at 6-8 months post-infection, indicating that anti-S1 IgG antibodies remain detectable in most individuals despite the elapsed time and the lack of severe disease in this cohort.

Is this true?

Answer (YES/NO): NO